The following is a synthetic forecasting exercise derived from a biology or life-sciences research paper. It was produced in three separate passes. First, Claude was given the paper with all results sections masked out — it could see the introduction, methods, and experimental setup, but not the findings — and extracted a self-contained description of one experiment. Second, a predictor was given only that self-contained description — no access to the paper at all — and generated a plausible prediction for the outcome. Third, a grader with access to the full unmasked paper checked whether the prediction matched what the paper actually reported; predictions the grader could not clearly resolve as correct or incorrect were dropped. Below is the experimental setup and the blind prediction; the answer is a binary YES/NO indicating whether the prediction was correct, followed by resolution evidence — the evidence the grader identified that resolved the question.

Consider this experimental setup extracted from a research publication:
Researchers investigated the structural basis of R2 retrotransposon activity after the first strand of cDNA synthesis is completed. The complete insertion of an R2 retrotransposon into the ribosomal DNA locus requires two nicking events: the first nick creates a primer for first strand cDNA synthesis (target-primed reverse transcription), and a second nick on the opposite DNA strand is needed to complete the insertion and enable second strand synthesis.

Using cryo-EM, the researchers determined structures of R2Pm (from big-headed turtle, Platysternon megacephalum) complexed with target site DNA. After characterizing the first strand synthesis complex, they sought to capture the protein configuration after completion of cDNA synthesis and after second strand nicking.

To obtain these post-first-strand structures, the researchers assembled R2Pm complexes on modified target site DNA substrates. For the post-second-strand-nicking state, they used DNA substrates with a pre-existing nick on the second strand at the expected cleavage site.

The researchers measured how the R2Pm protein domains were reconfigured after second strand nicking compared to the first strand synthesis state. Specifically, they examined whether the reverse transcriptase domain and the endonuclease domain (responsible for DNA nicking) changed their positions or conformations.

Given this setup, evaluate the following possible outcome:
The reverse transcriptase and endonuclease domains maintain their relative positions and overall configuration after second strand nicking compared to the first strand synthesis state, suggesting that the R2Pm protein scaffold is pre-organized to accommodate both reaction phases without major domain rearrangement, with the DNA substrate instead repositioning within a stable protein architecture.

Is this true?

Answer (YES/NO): NO